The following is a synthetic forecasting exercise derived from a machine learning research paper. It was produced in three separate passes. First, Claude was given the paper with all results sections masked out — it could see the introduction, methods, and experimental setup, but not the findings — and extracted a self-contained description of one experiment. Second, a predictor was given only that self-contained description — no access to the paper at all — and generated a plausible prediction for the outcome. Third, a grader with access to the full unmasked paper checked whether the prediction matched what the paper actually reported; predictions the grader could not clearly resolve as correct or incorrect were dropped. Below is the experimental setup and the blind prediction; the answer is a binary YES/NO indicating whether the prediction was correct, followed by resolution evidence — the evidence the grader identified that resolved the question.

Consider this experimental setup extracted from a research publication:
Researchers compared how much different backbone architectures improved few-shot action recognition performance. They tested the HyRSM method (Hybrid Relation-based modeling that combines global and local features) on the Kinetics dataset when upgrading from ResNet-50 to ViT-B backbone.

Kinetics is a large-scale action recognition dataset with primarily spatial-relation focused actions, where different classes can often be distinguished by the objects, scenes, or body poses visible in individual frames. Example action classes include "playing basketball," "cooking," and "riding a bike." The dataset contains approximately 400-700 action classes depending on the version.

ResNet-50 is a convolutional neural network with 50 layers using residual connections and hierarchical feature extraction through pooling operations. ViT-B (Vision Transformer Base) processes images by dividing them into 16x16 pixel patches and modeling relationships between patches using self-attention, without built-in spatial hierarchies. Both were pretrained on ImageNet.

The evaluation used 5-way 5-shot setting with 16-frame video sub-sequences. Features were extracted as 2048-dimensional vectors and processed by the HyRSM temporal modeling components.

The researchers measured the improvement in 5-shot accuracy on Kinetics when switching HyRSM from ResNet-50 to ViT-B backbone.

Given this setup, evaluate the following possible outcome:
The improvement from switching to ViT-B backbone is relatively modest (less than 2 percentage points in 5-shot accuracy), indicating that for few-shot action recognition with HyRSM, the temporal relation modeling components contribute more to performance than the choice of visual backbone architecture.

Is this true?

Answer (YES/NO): NO